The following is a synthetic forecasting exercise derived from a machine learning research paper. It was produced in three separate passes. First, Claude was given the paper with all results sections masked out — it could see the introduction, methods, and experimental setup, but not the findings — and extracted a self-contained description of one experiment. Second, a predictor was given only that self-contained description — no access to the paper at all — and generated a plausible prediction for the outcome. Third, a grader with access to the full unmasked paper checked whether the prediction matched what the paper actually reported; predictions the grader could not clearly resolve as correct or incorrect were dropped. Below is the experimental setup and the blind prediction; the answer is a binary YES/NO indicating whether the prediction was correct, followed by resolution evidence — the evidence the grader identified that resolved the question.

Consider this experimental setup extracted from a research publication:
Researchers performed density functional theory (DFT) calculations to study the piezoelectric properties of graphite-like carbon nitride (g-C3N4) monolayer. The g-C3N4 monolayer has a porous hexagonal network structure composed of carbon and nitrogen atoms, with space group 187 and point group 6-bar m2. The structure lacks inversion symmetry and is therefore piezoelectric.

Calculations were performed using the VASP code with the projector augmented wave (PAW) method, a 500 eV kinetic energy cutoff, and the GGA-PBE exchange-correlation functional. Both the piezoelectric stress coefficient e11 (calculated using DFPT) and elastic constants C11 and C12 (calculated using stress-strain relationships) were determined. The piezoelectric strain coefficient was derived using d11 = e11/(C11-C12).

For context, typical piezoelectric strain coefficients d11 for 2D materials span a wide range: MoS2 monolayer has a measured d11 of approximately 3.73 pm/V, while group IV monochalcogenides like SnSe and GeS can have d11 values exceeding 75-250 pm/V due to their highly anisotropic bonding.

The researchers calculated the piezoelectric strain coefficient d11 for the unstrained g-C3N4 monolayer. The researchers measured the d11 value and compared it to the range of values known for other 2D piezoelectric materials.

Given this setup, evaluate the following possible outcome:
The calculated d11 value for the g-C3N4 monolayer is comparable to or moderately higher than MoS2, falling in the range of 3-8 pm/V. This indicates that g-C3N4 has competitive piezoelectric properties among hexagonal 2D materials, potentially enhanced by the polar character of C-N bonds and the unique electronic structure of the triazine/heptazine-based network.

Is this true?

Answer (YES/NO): NO